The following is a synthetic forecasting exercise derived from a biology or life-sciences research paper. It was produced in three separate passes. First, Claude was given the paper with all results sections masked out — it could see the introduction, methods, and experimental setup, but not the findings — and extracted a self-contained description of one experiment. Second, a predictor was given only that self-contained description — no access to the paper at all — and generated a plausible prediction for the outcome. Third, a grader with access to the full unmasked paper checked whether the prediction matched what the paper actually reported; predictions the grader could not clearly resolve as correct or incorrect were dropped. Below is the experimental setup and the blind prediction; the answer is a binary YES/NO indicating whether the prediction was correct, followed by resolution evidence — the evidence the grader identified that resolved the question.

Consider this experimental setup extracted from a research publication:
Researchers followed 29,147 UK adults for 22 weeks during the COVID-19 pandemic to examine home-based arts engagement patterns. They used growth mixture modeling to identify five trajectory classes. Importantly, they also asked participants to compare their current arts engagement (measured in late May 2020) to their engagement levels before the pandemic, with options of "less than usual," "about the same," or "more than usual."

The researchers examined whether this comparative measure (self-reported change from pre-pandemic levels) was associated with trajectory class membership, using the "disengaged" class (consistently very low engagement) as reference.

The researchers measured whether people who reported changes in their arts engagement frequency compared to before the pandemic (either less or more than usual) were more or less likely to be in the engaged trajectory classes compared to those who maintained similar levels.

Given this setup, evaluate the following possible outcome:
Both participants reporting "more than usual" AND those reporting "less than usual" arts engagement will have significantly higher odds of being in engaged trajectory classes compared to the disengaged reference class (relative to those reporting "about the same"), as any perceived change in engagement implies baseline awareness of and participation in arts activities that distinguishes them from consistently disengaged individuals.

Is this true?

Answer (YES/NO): YES